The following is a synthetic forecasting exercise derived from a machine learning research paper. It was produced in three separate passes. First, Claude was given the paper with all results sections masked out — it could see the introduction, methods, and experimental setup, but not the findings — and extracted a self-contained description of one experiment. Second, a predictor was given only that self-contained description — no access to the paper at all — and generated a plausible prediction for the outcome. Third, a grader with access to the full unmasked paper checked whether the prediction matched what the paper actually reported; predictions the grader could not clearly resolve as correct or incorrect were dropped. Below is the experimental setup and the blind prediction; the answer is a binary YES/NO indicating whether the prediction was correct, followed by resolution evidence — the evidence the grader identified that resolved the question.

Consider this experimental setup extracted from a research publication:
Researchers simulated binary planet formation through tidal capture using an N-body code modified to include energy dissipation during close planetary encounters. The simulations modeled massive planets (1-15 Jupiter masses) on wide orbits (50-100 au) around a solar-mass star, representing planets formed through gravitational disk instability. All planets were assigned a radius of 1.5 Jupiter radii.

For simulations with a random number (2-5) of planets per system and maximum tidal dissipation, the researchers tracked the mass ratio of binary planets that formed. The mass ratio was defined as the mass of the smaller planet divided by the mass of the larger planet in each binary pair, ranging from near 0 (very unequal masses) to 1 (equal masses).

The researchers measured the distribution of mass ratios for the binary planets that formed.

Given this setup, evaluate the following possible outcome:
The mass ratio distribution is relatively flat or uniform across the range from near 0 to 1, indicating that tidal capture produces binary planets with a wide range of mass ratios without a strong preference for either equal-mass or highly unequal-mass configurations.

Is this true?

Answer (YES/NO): NO